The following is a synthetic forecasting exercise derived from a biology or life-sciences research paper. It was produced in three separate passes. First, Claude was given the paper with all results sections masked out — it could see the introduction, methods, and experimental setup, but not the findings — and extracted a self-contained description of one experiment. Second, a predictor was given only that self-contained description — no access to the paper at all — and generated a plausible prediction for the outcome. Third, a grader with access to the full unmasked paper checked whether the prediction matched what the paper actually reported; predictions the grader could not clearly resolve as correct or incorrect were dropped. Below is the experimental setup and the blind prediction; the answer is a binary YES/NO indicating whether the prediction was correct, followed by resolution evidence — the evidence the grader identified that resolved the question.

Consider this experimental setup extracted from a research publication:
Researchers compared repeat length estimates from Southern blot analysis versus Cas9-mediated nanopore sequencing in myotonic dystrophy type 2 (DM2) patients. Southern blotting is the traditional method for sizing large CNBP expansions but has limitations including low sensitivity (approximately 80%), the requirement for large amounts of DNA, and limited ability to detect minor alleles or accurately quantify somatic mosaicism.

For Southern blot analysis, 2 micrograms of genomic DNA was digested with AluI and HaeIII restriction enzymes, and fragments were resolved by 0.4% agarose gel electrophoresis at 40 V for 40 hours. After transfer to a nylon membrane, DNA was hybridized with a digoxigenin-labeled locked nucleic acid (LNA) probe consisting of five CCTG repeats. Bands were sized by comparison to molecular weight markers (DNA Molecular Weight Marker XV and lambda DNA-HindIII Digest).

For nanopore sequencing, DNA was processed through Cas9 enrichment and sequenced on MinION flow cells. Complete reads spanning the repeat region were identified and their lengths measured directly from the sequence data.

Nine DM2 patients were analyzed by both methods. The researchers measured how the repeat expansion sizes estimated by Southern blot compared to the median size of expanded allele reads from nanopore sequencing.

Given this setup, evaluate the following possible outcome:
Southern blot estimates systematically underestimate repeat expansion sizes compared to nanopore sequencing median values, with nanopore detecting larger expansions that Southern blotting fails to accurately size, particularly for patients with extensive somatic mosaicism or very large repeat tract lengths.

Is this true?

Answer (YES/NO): NO